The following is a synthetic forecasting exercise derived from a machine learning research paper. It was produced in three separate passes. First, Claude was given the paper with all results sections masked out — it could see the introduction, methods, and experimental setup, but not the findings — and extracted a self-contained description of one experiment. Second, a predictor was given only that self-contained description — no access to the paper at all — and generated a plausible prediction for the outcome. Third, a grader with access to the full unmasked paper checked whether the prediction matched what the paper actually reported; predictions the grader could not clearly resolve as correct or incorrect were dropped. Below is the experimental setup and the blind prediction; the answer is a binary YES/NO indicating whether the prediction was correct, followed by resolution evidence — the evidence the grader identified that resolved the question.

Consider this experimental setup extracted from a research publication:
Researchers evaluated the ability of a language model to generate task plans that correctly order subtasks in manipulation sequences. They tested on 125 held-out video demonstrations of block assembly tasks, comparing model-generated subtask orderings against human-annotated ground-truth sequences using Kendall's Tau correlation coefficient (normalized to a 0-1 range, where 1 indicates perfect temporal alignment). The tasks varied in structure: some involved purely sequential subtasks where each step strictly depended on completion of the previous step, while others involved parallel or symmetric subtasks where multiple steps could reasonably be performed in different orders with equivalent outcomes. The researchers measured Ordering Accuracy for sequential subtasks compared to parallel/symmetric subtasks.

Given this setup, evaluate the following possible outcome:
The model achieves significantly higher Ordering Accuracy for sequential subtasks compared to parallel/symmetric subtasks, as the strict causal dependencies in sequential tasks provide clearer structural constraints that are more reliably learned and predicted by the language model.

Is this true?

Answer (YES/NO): YES